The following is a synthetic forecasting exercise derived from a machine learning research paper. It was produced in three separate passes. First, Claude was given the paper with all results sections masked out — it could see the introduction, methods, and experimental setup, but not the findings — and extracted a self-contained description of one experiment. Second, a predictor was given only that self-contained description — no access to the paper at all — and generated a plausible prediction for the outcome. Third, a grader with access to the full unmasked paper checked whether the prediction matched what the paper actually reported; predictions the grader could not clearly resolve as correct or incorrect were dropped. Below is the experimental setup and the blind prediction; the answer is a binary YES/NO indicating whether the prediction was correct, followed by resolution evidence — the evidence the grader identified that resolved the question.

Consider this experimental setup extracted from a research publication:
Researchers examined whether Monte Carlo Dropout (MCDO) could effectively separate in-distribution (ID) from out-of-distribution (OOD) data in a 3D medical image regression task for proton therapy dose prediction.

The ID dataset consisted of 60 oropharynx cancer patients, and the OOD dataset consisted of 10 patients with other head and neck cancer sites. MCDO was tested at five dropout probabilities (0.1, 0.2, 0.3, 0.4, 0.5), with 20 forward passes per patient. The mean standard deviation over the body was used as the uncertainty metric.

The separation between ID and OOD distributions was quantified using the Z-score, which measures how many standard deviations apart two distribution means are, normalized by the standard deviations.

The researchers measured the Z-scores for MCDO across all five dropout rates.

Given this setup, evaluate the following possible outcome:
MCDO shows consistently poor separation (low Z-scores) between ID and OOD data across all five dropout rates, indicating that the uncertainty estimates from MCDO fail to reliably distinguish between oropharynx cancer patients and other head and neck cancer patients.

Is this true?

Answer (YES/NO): YES